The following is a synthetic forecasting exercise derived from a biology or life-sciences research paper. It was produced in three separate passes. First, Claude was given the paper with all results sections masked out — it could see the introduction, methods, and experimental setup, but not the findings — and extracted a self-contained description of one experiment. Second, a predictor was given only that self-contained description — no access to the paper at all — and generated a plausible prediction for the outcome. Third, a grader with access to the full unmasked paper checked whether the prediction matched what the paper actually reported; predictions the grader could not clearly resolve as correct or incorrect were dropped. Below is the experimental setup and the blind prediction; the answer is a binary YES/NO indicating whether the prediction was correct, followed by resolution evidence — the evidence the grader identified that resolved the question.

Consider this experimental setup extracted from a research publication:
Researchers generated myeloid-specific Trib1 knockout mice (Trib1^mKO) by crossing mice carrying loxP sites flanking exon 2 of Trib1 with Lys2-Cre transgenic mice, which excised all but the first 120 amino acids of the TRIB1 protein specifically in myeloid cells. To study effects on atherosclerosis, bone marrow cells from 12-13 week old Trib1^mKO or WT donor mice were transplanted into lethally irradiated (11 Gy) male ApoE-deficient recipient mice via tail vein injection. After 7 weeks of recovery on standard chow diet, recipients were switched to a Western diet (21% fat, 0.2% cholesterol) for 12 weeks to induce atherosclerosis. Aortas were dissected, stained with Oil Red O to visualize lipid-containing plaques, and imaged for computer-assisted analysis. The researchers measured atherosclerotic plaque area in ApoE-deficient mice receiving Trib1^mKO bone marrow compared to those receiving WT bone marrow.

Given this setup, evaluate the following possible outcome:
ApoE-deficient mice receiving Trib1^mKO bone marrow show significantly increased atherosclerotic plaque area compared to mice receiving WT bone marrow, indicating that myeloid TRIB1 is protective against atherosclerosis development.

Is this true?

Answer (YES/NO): NO